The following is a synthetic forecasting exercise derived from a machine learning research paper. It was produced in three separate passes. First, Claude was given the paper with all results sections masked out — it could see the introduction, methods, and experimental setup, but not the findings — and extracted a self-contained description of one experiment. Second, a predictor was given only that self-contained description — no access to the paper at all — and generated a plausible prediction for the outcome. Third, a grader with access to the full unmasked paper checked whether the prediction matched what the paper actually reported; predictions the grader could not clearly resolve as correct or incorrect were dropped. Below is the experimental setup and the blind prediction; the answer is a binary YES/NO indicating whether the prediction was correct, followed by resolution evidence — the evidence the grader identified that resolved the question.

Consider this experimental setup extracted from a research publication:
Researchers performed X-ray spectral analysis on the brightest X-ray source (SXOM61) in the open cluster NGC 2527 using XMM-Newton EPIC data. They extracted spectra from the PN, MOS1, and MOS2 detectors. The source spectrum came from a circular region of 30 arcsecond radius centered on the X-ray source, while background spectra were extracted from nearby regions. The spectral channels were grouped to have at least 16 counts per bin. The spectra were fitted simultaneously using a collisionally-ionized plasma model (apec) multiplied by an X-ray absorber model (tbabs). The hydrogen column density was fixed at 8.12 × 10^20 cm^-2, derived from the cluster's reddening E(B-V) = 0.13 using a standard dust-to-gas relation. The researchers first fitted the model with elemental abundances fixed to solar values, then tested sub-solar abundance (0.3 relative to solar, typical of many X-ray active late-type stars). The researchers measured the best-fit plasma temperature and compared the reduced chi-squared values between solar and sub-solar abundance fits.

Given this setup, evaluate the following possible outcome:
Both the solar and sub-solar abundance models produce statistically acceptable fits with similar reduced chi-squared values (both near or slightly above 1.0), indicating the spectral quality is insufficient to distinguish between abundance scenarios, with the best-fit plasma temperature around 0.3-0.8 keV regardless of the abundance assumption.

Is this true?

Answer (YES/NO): YES